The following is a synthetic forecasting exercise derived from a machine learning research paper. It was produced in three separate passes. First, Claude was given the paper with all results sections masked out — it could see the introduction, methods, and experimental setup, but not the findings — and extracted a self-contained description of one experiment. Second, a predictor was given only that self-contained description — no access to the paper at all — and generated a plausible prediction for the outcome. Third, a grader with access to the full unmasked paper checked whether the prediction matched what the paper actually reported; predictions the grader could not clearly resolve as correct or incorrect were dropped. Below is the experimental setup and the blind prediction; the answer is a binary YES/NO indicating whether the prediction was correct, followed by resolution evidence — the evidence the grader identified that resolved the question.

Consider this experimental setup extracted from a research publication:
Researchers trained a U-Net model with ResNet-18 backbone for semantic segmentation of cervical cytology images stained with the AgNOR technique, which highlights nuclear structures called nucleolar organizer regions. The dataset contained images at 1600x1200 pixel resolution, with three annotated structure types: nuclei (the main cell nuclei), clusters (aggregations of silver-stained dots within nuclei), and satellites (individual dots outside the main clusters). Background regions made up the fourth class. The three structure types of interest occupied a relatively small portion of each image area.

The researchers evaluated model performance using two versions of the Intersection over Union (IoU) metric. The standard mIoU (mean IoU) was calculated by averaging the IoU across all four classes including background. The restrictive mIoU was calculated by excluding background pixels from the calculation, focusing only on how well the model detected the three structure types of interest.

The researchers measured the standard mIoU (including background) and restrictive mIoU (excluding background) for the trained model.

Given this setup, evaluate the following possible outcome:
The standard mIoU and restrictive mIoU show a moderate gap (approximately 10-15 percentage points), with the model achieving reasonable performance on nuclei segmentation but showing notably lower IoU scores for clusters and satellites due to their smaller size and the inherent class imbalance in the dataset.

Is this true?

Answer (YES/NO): NO